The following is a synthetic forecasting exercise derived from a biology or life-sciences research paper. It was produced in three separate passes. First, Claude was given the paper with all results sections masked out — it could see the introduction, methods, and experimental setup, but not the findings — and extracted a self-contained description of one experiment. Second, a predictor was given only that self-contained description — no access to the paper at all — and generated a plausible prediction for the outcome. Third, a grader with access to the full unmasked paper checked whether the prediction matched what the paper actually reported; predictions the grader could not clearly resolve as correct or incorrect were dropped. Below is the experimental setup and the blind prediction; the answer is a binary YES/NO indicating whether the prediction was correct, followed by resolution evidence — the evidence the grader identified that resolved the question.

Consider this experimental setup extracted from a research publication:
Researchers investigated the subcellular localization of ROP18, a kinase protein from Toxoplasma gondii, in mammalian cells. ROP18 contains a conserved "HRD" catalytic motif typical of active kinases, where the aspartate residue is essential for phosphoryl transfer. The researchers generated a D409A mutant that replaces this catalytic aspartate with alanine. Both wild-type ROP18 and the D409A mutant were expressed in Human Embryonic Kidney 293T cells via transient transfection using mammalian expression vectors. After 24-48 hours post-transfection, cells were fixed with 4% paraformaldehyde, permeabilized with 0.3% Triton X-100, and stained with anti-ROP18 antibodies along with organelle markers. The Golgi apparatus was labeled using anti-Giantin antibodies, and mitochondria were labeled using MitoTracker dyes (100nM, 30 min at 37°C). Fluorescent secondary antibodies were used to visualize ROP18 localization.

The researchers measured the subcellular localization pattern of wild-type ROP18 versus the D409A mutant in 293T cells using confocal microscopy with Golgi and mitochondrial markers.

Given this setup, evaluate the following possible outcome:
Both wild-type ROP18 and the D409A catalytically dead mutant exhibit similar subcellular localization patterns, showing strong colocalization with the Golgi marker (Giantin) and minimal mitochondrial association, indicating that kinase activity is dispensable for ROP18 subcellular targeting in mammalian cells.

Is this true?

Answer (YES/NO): NO